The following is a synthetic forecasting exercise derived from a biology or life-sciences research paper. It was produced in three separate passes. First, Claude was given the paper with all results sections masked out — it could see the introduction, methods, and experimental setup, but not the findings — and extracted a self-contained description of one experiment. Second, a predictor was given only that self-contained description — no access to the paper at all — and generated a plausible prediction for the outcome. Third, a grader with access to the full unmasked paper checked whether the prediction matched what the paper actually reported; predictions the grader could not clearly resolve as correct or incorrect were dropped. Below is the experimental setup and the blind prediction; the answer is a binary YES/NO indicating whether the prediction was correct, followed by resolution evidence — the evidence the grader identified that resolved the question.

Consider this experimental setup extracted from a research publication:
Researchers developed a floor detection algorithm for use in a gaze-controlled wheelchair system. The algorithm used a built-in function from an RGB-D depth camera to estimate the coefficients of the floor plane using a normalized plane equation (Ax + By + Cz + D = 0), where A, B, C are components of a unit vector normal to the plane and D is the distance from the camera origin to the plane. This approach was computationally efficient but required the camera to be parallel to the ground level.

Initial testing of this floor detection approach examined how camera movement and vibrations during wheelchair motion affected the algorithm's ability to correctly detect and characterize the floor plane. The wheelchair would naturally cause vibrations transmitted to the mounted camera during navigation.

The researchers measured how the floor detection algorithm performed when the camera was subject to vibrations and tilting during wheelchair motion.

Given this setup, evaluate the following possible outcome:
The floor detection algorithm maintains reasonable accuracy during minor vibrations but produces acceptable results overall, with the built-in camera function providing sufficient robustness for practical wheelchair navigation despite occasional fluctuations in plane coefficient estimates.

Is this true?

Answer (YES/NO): NO